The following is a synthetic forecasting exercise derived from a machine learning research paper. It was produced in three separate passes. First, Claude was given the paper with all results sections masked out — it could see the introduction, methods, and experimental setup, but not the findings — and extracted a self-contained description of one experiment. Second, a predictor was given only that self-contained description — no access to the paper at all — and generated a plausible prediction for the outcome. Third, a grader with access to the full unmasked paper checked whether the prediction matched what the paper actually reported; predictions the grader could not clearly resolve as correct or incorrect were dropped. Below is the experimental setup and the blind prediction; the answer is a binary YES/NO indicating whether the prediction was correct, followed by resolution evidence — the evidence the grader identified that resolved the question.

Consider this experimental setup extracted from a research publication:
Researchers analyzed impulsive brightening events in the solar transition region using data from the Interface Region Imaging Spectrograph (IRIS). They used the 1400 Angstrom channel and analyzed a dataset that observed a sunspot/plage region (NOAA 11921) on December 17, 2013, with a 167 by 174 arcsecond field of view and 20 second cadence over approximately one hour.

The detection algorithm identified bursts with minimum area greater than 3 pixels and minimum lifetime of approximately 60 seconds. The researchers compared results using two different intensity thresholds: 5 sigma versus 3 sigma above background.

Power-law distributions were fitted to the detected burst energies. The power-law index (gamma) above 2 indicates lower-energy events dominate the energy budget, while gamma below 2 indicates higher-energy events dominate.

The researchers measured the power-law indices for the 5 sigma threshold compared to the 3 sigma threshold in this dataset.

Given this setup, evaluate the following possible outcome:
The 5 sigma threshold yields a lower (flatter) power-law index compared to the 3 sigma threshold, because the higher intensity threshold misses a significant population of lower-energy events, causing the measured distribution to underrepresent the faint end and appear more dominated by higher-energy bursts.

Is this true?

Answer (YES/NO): YES